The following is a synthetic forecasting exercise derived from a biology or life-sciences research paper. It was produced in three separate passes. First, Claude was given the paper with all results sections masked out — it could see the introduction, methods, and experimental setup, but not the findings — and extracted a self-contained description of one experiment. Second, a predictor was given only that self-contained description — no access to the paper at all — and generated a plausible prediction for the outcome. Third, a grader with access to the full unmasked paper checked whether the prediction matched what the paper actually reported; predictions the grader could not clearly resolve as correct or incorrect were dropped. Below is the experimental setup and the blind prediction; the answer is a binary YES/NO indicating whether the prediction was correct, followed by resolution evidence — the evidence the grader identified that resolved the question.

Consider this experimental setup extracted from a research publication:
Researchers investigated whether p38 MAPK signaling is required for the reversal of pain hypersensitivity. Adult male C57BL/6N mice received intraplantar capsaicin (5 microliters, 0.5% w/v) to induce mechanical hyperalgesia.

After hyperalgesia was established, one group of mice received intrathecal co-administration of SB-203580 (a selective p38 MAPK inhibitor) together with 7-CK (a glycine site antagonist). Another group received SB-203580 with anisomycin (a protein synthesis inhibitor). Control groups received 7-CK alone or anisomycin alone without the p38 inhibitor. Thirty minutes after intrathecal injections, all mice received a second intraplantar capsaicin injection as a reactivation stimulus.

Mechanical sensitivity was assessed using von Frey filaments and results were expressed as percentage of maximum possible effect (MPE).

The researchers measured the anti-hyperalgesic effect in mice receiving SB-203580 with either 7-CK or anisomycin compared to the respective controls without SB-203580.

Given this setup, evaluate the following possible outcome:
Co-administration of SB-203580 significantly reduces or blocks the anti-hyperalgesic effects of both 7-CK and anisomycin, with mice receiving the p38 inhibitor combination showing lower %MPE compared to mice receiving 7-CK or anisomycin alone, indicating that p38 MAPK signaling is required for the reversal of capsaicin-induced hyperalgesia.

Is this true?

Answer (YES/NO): YES